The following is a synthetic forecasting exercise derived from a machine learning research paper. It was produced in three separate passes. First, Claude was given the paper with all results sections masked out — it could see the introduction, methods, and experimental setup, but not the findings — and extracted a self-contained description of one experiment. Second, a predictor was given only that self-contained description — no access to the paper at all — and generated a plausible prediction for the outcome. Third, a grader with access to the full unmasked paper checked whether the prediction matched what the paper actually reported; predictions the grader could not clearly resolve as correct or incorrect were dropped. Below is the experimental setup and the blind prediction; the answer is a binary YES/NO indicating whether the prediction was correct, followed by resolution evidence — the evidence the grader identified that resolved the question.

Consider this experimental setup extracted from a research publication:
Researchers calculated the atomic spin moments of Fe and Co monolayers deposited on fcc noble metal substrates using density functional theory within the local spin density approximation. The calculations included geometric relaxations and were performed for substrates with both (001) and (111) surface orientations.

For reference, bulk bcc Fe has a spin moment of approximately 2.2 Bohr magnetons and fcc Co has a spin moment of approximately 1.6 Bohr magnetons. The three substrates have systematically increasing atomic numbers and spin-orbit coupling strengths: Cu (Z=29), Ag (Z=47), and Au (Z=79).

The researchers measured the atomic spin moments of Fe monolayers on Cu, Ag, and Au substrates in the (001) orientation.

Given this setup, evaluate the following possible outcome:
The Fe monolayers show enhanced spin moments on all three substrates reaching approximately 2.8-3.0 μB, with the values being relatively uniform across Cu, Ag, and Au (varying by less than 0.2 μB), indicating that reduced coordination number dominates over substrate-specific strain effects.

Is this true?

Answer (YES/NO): NO